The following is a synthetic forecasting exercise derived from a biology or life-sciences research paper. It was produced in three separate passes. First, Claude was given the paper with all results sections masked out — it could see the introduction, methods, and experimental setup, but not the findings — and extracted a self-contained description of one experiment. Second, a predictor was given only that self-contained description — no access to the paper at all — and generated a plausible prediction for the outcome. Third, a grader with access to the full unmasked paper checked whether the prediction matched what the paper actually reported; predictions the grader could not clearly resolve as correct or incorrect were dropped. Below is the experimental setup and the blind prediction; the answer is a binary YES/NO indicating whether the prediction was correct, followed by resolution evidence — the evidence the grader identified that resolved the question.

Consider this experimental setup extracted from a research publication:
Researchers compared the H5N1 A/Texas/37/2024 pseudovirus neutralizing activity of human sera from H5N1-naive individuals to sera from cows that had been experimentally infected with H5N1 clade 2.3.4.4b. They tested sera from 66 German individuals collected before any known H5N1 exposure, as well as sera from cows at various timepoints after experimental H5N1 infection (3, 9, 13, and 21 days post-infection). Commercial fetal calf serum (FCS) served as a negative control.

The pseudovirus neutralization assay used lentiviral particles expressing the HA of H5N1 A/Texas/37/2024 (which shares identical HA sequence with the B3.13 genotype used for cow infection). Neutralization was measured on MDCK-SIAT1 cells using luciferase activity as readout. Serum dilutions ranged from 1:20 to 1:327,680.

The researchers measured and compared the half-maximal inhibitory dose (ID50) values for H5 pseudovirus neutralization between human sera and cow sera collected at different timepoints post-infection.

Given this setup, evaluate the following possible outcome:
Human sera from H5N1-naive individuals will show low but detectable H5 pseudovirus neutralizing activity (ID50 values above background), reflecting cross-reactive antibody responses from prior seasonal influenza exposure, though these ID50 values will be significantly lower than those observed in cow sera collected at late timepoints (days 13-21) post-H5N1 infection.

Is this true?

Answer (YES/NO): YES